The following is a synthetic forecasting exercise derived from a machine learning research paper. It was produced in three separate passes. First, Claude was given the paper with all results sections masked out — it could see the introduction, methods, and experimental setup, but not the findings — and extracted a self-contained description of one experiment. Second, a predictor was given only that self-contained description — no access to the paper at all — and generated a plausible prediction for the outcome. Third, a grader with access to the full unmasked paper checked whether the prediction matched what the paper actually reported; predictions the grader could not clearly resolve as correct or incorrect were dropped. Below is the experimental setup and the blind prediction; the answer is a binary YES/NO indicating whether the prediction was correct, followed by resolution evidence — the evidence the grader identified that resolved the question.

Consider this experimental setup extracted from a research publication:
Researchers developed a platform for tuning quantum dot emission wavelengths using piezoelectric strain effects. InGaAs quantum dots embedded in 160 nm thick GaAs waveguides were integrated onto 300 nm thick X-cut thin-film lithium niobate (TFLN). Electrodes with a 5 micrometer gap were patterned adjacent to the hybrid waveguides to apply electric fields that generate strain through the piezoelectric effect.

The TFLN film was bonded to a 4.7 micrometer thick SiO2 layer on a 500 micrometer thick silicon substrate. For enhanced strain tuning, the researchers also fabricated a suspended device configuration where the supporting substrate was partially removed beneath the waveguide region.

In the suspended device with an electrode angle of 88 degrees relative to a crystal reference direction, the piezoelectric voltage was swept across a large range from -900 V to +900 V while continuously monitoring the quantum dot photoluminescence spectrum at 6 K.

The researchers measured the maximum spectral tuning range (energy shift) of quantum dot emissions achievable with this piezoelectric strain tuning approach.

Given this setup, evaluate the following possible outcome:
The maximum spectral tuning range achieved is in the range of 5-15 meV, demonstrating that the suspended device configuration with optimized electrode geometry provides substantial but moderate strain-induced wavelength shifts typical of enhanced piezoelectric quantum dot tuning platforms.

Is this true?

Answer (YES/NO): YES